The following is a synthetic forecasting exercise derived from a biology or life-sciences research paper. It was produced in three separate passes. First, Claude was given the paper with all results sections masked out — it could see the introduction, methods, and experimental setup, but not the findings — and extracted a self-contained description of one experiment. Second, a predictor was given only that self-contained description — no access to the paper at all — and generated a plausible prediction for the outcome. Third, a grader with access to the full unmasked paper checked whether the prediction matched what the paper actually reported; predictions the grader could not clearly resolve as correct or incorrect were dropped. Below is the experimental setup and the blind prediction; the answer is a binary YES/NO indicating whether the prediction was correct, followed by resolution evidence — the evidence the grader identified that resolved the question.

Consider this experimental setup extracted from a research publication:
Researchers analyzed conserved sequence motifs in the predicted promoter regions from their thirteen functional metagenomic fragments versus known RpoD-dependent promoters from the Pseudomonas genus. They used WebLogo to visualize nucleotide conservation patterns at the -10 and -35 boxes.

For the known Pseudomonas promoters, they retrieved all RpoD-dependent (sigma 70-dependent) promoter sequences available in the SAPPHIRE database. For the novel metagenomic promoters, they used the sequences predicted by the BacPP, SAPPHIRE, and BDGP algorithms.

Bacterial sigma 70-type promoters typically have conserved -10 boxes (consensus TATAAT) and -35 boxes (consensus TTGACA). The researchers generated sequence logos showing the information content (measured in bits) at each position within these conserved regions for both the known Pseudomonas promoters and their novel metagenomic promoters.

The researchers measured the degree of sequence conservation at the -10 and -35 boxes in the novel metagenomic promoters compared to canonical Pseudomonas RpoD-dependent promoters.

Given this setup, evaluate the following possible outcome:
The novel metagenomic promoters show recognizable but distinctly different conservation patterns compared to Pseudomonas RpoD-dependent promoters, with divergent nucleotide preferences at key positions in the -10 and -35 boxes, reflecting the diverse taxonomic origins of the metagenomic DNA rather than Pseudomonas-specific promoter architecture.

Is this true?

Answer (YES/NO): NO